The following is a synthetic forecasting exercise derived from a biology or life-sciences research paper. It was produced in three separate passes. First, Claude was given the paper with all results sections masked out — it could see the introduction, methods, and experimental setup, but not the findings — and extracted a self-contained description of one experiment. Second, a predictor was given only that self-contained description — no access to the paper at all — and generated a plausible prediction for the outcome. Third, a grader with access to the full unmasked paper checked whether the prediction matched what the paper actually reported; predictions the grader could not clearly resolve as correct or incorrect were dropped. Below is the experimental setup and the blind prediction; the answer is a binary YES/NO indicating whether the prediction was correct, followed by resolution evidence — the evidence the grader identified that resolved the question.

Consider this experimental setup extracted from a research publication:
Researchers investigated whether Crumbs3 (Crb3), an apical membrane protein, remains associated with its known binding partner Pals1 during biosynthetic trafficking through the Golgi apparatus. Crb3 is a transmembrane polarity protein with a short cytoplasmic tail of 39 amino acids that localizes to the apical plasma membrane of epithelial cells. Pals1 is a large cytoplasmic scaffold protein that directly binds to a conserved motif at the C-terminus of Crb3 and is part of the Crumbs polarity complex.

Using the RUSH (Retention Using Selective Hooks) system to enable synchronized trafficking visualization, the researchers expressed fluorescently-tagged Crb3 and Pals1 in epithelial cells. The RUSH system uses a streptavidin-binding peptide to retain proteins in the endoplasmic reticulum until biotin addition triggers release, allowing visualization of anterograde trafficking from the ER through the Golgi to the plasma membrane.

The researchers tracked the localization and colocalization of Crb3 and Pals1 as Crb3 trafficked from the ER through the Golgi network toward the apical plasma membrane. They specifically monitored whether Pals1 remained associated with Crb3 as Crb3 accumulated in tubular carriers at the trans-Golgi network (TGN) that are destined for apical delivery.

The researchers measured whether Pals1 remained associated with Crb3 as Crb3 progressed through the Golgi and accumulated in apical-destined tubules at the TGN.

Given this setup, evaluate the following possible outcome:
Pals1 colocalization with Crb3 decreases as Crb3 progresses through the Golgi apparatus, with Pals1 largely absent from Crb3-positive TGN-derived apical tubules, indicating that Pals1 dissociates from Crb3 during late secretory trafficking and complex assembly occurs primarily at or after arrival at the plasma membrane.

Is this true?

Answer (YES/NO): YES